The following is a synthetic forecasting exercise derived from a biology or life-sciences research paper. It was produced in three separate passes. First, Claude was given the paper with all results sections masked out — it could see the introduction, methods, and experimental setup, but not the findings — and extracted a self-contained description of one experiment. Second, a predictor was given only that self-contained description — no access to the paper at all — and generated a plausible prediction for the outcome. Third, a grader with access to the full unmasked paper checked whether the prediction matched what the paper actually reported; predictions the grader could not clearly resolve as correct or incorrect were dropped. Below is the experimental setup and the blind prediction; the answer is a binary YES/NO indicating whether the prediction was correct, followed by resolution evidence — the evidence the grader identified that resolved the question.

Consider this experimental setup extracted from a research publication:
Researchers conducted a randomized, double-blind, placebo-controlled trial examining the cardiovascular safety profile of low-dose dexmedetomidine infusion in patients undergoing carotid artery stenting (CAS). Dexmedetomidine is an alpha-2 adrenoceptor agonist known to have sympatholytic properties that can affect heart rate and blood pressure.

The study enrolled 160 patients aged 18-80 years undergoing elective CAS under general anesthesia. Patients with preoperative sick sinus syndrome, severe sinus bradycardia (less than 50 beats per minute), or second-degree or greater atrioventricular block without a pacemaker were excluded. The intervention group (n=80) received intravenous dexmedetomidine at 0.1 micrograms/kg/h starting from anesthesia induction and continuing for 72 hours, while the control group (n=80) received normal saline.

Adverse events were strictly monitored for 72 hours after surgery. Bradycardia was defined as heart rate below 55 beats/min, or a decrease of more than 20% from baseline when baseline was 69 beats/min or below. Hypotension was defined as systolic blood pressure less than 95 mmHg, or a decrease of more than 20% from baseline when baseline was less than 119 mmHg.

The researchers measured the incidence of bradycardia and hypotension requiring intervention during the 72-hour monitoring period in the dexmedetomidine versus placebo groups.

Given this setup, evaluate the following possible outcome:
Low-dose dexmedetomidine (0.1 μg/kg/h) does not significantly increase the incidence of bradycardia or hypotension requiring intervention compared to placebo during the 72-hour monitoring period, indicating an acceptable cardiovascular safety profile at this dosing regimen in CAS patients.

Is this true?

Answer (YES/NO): YES